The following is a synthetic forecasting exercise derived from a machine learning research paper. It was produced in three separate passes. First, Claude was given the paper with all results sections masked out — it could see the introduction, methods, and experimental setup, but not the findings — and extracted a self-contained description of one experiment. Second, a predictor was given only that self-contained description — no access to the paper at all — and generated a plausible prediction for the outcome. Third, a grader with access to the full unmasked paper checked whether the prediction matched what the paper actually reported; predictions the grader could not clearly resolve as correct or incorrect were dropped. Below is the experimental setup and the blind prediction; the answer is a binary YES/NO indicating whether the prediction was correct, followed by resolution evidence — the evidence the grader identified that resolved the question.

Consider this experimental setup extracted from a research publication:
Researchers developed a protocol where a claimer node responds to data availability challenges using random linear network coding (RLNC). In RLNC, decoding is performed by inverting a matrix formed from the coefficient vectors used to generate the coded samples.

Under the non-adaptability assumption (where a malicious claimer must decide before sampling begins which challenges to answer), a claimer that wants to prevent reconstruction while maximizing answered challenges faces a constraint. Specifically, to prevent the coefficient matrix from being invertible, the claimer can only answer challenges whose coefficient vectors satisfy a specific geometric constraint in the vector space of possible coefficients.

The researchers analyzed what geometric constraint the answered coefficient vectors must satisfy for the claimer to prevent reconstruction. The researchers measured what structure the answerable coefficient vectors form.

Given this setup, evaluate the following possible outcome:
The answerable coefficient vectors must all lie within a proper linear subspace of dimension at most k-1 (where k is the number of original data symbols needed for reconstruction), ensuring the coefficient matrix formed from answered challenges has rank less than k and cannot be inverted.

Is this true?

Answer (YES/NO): YES